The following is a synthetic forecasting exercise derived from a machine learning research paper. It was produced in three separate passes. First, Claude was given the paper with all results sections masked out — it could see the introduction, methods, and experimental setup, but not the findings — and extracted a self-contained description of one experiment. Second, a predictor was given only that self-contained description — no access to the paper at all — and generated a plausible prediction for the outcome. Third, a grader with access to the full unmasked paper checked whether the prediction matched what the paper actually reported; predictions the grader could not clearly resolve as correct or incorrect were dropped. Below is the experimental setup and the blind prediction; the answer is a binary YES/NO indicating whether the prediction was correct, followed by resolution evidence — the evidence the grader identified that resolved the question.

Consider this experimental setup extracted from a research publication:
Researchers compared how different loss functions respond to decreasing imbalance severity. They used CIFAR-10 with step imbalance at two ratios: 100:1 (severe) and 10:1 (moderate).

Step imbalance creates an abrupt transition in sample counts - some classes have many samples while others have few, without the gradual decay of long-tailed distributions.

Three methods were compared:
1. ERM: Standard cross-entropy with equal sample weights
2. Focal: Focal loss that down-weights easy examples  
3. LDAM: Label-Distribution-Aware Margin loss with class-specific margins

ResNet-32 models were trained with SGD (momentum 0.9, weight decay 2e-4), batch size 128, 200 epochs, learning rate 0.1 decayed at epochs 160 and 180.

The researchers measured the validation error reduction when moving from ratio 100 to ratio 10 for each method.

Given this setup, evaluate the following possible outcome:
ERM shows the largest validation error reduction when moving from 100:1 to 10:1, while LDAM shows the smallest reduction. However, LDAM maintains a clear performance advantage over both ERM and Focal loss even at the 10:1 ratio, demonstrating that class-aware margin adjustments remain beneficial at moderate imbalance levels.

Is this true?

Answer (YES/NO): NO